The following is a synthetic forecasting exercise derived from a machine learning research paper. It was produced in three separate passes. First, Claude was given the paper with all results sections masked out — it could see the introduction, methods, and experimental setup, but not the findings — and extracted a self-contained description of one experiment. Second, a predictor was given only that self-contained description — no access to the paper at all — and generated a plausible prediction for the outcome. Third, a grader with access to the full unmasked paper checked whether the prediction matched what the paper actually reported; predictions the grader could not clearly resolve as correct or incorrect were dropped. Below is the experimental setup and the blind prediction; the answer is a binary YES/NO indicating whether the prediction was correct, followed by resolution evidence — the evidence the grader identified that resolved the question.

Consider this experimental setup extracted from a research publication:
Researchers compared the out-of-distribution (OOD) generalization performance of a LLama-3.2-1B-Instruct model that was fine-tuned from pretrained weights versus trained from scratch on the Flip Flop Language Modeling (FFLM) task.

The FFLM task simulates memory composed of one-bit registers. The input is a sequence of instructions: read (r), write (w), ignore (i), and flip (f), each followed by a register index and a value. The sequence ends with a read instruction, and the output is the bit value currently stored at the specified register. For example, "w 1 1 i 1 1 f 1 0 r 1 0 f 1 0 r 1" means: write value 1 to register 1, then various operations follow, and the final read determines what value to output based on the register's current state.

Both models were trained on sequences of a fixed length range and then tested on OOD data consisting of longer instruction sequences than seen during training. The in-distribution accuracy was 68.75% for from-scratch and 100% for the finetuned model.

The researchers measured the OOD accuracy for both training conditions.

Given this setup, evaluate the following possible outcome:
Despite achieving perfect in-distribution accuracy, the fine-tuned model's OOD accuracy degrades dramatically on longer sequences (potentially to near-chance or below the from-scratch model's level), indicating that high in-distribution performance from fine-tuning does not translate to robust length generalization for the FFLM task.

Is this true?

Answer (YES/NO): NO